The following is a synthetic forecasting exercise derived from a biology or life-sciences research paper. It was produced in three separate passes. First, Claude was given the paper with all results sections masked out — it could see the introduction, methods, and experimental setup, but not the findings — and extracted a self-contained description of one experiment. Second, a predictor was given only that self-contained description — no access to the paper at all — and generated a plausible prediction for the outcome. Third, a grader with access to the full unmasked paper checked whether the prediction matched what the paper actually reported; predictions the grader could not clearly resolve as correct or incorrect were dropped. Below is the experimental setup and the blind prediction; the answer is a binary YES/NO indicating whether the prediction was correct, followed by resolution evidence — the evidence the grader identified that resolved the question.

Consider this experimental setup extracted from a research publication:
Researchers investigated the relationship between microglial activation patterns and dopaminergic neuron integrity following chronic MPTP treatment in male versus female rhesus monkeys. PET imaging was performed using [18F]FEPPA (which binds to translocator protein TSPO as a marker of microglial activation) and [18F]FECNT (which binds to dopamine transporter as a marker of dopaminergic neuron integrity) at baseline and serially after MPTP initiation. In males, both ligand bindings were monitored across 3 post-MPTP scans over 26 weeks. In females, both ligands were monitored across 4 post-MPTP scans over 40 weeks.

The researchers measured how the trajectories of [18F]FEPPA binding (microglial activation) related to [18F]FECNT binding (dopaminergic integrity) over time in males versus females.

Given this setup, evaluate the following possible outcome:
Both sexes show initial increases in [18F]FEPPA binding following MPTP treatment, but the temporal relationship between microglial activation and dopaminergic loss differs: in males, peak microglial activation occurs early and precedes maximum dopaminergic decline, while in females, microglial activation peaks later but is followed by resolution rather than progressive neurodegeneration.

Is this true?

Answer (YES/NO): NO